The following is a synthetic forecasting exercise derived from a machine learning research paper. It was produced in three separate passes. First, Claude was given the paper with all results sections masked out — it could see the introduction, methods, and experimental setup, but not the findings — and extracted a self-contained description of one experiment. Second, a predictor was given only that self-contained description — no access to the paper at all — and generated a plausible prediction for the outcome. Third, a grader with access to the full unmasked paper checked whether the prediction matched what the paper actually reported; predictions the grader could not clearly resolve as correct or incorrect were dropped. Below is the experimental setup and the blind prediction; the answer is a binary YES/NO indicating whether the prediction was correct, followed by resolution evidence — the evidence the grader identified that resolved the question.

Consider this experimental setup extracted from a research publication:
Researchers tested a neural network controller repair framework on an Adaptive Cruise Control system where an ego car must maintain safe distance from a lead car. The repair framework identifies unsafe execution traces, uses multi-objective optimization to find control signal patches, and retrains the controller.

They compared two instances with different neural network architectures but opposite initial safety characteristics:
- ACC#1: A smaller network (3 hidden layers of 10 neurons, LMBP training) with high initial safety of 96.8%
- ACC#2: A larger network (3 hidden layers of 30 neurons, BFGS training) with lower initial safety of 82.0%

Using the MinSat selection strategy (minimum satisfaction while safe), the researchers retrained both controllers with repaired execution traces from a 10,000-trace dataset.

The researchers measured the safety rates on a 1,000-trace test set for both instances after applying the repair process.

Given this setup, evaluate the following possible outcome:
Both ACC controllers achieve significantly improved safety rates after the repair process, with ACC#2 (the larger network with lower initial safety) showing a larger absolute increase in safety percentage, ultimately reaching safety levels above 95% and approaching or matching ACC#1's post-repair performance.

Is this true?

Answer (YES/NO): NO